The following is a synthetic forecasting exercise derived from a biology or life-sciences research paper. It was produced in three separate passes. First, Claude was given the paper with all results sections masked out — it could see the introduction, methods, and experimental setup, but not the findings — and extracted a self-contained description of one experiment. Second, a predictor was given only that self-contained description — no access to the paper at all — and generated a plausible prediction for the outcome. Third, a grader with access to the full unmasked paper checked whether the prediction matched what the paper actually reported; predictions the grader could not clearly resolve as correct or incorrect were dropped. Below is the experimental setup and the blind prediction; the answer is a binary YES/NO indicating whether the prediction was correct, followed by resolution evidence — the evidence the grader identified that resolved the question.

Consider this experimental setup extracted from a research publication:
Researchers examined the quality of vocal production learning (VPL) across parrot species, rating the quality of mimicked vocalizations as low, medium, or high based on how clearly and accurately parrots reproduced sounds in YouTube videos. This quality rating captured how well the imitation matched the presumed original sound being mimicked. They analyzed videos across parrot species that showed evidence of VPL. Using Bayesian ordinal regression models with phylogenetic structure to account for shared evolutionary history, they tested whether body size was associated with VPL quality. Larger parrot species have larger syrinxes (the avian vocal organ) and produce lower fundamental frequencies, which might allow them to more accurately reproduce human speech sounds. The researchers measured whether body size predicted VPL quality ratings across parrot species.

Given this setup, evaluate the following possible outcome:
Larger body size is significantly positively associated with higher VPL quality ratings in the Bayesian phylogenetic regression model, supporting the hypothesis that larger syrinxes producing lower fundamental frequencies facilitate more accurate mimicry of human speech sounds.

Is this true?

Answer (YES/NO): YES